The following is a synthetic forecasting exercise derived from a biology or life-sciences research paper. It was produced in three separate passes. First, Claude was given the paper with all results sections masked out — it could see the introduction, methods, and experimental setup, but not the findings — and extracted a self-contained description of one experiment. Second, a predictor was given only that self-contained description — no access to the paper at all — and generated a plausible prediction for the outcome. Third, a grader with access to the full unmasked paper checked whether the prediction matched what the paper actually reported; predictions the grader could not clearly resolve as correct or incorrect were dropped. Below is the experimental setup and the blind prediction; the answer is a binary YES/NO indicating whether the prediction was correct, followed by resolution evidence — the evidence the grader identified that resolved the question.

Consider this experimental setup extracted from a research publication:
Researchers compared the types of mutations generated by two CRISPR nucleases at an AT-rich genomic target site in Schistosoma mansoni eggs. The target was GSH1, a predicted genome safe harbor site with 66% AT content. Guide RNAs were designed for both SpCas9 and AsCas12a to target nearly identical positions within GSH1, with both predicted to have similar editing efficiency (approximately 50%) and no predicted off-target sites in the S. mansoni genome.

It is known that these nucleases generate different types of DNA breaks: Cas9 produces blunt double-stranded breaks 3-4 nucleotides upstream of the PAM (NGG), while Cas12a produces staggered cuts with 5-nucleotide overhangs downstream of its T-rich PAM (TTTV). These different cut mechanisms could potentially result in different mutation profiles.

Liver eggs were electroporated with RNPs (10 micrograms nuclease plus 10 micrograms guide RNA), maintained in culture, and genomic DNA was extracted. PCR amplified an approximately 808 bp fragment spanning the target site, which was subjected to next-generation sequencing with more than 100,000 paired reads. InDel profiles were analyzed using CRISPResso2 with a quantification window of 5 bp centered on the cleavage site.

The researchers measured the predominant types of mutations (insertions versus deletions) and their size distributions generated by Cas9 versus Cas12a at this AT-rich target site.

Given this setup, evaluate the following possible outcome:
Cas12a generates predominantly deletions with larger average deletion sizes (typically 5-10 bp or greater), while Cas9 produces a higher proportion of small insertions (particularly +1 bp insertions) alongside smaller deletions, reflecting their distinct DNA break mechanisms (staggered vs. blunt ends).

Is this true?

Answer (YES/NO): NO